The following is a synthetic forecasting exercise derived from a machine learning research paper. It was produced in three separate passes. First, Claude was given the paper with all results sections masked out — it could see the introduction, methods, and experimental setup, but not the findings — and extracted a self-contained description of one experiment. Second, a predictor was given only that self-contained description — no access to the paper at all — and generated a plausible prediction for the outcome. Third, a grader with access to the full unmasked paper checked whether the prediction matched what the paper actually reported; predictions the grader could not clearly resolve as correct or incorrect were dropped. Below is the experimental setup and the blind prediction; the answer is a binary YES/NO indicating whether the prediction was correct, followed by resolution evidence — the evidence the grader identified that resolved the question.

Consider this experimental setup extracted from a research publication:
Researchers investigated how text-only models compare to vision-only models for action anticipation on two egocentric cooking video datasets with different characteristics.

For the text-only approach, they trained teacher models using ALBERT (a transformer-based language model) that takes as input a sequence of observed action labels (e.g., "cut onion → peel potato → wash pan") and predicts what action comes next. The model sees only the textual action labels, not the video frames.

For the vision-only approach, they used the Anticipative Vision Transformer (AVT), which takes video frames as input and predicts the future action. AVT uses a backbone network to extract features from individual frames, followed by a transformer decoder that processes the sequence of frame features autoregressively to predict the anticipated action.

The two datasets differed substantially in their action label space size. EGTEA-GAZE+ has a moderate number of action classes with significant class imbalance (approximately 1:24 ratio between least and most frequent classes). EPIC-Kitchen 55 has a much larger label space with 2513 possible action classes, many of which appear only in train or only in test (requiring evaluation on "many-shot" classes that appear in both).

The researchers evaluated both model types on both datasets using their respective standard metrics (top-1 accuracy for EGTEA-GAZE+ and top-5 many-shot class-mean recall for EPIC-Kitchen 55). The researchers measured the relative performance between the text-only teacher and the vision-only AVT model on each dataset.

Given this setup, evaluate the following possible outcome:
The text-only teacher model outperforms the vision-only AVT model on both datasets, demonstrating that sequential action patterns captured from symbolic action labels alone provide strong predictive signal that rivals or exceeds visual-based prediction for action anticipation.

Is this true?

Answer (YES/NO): NO